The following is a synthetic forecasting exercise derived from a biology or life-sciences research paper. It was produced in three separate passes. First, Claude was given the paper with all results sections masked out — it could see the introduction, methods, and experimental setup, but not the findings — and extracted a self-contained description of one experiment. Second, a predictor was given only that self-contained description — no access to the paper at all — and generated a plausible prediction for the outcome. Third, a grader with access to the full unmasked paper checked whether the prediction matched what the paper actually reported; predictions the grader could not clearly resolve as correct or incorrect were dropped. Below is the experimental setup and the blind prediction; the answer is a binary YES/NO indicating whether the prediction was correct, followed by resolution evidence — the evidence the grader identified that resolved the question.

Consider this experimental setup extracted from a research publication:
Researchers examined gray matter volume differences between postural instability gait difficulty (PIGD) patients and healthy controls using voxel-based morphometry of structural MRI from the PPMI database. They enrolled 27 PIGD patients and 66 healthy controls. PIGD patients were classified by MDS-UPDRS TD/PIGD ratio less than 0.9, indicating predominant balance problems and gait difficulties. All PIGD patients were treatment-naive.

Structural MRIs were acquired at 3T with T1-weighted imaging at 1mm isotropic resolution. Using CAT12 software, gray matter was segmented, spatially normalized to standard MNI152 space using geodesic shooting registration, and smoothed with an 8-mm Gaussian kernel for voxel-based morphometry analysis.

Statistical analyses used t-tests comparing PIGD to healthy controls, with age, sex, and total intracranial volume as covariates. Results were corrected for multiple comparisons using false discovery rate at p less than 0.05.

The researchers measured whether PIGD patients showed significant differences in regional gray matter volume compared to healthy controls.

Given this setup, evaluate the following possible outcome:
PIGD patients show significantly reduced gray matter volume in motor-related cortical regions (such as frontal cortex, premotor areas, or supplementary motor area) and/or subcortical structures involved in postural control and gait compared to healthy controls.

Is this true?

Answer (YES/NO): NO